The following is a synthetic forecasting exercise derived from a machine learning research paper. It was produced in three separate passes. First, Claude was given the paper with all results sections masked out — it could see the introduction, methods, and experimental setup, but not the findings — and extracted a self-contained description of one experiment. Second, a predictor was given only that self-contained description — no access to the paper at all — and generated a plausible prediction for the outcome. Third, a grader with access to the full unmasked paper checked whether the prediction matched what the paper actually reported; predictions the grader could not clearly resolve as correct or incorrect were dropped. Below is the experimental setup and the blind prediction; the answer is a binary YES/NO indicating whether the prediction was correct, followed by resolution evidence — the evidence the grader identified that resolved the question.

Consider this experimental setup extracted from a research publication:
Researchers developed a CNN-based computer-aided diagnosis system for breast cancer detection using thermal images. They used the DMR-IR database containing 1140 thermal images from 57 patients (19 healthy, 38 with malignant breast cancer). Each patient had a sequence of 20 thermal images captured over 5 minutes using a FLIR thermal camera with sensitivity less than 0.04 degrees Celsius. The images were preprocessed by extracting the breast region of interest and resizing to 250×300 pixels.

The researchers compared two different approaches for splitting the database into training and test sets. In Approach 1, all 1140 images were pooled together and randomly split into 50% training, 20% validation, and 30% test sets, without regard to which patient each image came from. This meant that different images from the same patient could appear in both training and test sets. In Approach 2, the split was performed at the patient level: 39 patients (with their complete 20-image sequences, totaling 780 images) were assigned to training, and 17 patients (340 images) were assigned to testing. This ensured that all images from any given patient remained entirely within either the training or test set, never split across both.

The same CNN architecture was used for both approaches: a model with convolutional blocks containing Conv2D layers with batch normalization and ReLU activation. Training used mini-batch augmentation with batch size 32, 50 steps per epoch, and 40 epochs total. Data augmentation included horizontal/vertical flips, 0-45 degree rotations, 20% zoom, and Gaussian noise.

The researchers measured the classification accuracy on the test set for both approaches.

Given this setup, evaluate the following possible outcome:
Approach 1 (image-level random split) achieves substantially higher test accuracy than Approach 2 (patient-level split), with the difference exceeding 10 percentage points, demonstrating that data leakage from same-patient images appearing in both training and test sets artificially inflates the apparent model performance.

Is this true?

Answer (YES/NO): YES